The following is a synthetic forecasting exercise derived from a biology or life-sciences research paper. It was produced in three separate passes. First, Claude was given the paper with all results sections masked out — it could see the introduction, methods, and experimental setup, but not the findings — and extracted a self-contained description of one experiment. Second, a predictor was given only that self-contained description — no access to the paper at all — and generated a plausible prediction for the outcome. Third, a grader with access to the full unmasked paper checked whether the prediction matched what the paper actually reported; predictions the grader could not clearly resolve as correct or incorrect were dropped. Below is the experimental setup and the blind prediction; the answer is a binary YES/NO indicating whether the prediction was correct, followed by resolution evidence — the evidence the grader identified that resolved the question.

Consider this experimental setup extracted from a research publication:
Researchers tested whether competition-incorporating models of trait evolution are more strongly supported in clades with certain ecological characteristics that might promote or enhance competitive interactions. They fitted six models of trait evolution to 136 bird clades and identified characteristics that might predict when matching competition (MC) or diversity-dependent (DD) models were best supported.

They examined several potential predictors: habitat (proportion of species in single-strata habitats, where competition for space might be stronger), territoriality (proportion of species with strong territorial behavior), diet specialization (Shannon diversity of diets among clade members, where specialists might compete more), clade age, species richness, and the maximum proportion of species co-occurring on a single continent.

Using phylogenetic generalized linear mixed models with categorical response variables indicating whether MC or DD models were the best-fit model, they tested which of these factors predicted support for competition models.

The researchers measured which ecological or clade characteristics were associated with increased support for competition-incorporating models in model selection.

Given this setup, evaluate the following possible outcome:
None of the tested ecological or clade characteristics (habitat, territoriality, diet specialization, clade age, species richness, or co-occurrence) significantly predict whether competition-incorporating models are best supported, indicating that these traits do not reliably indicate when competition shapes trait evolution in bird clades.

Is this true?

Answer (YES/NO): NO